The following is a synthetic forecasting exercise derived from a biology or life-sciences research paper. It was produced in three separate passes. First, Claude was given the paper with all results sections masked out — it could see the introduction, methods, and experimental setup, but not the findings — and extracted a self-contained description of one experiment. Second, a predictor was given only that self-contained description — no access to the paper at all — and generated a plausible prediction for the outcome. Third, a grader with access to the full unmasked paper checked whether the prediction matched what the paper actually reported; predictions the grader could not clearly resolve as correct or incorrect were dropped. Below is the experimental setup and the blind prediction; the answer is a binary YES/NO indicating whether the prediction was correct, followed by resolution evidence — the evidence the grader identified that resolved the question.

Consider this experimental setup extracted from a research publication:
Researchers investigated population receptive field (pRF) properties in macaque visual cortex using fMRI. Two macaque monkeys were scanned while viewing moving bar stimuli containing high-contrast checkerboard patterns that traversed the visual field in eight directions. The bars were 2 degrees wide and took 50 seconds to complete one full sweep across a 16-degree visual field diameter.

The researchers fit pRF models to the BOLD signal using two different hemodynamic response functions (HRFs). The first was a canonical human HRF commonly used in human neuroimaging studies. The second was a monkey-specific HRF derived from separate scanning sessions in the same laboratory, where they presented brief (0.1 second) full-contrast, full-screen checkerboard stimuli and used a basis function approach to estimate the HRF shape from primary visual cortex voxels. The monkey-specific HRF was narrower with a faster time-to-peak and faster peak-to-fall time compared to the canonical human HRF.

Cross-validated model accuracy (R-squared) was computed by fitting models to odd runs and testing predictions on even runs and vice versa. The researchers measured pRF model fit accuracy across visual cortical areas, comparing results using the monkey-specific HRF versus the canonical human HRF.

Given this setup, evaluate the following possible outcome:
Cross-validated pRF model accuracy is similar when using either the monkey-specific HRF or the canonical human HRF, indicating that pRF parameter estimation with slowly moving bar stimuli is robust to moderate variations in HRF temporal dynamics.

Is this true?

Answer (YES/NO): YES